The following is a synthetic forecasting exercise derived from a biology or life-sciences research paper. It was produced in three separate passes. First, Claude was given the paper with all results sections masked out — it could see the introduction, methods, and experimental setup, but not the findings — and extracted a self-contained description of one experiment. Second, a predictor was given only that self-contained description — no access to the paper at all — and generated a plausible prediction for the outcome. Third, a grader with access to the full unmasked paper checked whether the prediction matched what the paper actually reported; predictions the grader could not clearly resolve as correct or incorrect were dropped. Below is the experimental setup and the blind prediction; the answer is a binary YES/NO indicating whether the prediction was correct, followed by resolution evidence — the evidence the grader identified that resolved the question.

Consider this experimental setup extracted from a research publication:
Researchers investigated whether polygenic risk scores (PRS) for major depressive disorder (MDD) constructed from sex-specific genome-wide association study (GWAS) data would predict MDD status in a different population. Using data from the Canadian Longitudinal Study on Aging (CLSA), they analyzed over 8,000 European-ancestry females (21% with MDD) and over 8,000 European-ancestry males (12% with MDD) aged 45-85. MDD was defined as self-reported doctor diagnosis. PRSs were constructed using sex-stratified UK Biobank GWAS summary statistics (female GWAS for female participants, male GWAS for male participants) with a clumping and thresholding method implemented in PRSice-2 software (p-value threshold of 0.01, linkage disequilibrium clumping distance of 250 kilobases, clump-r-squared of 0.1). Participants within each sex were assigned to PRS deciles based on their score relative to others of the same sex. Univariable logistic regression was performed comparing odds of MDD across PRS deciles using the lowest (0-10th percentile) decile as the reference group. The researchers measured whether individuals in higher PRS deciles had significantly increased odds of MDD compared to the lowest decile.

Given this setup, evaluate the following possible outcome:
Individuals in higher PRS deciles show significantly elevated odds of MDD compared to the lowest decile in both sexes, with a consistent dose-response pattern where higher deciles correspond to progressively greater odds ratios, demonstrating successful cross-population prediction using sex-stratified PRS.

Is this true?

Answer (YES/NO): NO